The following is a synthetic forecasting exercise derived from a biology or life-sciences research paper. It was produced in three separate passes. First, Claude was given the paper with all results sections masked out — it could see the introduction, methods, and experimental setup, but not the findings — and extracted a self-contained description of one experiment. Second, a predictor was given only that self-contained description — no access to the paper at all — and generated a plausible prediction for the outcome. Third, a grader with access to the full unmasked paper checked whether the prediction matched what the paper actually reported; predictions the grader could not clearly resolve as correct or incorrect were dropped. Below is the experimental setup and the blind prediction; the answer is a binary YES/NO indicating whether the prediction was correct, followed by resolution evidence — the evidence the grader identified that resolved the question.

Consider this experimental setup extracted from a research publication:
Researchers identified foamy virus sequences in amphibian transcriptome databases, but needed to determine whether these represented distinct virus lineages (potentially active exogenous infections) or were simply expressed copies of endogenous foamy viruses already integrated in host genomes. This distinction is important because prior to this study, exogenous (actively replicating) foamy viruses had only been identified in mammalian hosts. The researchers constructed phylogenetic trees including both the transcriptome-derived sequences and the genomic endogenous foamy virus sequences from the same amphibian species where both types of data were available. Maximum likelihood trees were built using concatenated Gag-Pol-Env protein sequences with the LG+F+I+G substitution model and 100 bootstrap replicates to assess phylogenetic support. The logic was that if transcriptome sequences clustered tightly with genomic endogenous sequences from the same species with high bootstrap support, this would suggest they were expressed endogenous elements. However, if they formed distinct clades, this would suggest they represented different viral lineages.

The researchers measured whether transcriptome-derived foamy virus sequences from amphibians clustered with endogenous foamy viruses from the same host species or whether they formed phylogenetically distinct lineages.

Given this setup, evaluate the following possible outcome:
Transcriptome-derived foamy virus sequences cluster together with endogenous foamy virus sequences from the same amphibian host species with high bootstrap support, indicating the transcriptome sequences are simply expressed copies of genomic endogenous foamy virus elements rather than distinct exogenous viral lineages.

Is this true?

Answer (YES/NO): NO